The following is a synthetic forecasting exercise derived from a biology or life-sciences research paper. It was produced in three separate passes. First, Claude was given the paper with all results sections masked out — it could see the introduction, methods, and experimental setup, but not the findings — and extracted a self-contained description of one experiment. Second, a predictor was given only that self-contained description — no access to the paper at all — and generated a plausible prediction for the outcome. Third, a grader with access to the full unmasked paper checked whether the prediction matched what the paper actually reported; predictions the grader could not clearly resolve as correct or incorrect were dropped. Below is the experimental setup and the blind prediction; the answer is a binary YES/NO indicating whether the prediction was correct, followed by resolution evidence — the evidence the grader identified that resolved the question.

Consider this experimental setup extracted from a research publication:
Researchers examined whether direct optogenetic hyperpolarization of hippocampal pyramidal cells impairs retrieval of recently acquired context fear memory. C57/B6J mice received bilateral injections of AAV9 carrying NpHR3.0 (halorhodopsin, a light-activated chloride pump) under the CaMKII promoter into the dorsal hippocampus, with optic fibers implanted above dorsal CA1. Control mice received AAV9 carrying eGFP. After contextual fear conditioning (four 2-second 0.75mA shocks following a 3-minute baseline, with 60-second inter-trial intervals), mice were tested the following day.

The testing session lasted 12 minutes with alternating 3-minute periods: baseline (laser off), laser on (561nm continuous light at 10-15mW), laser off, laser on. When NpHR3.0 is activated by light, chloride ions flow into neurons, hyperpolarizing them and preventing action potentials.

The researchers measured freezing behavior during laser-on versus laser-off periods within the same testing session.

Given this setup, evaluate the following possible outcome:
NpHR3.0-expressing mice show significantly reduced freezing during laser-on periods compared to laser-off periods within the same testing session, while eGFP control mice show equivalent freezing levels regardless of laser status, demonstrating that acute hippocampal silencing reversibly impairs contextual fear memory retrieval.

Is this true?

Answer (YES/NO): NO